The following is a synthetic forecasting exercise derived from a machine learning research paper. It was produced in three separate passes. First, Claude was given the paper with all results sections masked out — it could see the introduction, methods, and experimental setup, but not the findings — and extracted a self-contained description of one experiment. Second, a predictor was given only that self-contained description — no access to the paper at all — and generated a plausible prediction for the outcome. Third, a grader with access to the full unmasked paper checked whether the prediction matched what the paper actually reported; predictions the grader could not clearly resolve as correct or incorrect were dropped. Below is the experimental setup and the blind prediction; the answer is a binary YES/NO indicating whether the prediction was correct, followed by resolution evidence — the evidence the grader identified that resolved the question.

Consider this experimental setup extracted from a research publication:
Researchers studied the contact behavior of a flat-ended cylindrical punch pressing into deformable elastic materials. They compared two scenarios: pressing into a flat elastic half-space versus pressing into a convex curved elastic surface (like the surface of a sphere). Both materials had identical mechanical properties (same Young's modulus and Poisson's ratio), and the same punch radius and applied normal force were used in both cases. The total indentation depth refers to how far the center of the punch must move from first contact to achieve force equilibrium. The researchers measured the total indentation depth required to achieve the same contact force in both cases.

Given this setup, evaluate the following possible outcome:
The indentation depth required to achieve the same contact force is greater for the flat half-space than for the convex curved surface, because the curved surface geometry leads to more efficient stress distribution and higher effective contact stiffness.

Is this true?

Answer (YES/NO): NO